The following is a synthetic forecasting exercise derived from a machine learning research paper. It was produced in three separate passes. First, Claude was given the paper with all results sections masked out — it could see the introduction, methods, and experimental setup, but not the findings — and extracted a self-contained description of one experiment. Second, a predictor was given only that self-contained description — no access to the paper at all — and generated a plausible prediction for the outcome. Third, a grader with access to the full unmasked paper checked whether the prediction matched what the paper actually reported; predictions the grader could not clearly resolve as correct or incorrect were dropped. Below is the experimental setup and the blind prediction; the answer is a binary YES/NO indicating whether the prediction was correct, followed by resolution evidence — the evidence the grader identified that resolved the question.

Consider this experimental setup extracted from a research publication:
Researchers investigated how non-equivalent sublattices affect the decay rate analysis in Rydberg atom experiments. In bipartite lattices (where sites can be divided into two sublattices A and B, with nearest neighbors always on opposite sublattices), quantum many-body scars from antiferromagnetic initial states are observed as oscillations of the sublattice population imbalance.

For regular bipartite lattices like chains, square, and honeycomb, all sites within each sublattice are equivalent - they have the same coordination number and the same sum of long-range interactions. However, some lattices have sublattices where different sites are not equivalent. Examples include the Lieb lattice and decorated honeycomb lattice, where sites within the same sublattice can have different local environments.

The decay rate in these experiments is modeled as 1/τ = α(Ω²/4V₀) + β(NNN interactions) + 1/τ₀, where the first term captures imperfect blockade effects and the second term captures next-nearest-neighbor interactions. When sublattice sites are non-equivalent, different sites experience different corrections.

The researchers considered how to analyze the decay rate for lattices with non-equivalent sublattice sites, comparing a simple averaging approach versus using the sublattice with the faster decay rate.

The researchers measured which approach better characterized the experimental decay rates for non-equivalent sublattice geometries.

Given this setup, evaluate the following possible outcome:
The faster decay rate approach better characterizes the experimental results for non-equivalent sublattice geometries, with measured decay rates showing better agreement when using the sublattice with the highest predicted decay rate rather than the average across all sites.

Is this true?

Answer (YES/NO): YES